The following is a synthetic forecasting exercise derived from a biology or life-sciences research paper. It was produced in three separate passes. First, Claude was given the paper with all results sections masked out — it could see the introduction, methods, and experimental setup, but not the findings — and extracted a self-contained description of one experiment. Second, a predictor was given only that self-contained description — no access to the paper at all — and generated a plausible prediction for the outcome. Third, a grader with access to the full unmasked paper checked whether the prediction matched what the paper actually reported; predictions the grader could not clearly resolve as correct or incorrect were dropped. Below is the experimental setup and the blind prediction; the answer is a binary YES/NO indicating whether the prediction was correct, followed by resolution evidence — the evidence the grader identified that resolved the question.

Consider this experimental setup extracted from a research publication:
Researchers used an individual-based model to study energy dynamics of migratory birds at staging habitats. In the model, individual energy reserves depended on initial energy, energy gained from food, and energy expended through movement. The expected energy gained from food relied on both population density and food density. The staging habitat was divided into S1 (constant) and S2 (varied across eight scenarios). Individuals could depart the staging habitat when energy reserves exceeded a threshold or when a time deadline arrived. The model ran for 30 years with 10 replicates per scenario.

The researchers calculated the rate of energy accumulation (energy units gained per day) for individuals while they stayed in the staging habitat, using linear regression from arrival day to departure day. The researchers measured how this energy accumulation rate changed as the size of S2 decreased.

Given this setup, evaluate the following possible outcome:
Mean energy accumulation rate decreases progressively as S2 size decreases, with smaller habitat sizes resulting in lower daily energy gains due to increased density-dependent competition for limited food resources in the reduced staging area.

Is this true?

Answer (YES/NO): YES